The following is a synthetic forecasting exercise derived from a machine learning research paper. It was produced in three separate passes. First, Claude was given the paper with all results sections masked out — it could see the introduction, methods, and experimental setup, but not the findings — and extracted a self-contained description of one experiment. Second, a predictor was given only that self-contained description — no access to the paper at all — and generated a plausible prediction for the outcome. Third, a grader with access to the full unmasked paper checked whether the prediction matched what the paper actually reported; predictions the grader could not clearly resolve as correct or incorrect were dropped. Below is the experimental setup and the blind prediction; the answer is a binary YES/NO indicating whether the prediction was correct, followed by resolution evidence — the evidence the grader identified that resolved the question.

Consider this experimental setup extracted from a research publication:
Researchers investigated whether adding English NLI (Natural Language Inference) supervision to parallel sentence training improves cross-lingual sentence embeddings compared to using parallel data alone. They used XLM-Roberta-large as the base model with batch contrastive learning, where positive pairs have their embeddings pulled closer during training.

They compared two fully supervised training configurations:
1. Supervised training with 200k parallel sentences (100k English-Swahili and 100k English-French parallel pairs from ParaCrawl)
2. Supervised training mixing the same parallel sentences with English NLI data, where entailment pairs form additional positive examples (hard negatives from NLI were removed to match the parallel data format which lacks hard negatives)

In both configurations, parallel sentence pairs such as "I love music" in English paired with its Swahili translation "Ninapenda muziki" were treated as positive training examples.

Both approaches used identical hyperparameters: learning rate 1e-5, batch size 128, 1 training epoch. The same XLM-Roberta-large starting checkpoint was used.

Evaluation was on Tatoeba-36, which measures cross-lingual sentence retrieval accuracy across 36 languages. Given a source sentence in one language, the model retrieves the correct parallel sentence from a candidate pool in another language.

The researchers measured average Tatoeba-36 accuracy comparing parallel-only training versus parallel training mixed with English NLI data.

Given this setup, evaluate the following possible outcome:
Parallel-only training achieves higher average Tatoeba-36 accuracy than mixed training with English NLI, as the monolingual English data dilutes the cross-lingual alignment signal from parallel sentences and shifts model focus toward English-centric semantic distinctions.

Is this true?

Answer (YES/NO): NO